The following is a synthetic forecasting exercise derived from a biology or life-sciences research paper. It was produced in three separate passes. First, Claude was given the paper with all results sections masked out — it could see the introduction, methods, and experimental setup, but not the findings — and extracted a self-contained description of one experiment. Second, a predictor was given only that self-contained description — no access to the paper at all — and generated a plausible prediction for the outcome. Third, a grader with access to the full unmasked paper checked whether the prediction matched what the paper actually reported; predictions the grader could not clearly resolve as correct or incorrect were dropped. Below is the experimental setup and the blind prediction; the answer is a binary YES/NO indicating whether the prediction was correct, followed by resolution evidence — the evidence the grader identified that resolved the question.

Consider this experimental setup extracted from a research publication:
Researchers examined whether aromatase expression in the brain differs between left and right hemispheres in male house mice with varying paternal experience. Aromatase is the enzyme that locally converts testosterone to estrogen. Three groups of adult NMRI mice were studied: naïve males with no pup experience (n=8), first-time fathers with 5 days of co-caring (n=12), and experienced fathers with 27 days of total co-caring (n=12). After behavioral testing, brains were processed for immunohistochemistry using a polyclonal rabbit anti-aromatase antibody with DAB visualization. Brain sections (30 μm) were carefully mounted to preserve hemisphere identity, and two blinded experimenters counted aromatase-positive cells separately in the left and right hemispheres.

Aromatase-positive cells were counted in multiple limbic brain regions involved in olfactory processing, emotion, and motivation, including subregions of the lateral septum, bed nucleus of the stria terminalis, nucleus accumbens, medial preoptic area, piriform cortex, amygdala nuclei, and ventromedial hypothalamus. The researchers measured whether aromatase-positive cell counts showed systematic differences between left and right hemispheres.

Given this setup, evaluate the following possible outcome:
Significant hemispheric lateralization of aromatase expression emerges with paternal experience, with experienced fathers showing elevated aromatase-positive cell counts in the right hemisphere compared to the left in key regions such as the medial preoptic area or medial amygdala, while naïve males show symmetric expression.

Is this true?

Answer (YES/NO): NO